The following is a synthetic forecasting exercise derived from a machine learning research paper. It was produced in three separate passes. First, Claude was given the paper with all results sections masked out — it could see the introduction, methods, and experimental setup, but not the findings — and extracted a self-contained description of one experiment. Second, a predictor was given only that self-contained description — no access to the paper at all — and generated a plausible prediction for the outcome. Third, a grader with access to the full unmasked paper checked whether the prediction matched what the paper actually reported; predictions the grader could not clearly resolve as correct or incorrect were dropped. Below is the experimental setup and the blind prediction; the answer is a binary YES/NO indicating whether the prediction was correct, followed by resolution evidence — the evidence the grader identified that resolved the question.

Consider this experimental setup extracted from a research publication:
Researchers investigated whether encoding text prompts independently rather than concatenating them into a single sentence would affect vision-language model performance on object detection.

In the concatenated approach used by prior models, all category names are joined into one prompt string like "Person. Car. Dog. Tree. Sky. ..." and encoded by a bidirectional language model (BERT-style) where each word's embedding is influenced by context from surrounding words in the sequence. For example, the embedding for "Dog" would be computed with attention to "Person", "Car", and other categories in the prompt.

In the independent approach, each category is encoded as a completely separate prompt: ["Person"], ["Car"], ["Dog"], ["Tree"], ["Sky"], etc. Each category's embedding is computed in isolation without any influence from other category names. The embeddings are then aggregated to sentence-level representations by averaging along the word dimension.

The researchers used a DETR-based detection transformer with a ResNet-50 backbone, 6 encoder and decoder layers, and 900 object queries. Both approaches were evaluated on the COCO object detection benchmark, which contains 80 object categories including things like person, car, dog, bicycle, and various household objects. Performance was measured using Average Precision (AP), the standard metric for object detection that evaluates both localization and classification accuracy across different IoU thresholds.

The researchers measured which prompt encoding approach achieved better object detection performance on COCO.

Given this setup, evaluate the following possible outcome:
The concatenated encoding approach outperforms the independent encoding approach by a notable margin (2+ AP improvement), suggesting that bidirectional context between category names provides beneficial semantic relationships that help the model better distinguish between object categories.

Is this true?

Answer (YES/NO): NO